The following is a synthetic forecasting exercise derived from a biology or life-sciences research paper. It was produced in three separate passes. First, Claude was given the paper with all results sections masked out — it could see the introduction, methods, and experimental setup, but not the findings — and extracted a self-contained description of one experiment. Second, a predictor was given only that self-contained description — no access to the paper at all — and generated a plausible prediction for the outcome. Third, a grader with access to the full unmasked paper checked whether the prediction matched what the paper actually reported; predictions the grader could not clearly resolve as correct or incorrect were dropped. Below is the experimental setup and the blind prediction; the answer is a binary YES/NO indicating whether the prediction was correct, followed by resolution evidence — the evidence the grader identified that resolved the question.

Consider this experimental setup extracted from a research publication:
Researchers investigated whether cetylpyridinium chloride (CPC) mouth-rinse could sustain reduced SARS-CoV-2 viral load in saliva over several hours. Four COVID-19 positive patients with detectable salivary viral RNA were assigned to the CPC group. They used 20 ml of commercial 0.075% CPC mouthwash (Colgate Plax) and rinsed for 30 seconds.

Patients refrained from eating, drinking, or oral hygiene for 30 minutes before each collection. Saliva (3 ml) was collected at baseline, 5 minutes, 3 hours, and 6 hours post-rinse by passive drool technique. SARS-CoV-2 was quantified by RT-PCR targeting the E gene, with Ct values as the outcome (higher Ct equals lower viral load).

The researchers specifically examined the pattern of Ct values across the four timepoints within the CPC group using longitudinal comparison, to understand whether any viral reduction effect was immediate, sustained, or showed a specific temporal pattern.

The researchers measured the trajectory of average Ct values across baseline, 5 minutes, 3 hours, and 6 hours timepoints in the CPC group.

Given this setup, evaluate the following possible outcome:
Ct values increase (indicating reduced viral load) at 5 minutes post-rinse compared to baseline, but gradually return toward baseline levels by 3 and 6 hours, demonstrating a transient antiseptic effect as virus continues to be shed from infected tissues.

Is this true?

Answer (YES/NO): NO